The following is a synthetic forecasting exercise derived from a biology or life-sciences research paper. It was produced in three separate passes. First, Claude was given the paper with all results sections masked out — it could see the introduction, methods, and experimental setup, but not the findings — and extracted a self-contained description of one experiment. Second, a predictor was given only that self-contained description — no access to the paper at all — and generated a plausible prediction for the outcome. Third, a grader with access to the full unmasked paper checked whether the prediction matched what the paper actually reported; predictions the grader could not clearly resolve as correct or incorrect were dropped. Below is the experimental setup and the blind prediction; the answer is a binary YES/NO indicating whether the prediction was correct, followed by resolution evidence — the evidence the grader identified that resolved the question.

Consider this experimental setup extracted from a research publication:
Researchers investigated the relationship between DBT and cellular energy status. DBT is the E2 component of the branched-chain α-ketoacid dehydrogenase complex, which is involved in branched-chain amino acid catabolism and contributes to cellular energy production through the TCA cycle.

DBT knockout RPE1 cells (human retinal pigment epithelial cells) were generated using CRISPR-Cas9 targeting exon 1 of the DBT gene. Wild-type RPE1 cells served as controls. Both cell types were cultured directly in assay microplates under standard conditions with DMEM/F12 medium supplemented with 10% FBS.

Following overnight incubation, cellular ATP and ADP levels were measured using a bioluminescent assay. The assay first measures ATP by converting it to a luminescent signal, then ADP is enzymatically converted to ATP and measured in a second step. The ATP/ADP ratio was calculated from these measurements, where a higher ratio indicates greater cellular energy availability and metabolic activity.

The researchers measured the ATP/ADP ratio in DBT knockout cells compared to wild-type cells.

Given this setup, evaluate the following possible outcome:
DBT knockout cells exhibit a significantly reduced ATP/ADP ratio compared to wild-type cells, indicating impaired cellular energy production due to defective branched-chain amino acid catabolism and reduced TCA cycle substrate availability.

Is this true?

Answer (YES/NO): NO